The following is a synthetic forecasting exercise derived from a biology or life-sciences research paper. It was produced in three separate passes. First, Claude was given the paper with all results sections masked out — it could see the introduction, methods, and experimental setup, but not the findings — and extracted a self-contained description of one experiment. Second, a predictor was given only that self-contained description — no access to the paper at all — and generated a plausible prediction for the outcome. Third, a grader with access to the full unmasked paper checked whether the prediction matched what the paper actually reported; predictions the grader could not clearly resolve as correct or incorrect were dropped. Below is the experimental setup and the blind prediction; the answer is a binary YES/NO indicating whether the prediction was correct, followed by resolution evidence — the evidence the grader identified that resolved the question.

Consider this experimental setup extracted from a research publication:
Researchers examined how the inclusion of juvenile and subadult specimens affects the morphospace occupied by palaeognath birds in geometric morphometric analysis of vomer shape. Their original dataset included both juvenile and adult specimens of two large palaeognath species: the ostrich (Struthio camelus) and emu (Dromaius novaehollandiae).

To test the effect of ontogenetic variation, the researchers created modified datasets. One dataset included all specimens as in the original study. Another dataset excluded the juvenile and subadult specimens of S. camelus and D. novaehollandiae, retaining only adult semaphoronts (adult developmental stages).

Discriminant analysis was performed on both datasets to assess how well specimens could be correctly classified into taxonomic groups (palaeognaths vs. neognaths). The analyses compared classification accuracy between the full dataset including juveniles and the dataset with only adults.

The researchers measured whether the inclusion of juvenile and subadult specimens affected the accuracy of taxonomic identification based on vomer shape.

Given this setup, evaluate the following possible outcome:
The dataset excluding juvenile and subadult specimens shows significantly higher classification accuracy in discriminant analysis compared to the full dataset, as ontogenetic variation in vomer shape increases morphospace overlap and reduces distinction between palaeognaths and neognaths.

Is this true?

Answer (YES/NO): NO